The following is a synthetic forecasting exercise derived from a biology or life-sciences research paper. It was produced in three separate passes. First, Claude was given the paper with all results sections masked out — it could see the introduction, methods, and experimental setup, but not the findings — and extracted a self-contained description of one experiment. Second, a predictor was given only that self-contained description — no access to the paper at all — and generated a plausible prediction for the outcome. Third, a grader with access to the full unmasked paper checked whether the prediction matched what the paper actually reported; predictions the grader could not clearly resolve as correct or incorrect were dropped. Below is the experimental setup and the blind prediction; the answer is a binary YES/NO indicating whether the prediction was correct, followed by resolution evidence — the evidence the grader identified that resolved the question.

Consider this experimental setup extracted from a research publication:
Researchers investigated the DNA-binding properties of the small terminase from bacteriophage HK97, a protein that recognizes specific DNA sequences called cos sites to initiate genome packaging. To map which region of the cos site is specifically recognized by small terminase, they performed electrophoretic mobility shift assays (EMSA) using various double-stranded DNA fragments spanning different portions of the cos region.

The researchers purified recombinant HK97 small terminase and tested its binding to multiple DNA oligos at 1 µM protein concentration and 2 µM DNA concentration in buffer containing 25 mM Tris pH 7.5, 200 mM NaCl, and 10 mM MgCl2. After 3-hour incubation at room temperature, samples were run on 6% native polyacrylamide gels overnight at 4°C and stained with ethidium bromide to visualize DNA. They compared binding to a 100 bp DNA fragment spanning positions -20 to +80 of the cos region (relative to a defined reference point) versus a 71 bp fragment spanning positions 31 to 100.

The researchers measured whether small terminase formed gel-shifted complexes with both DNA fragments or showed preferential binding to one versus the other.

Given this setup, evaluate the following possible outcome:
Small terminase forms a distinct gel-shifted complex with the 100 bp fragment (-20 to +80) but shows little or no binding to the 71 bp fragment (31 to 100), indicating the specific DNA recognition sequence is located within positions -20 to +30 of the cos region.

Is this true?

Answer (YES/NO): NO